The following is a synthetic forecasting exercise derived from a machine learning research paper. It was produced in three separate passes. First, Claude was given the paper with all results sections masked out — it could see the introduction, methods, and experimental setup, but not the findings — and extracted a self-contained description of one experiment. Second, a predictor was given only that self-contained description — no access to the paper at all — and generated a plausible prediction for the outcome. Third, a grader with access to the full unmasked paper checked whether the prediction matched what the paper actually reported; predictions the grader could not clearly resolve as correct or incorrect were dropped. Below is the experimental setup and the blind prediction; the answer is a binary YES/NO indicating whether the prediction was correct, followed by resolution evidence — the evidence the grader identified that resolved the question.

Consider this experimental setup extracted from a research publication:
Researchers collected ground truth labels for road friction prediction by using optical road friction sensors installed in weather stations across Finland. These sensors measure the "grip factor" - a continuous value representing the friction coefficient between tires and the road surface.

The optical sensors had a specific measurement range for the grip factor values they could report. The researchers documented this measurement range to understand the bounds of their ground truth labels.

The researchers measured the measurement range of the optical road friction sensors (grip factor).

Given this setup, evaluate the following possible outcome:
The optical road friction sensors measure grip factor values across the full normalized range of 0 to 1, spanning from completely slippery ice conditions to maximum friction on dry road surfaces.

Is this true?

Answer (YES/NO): NO